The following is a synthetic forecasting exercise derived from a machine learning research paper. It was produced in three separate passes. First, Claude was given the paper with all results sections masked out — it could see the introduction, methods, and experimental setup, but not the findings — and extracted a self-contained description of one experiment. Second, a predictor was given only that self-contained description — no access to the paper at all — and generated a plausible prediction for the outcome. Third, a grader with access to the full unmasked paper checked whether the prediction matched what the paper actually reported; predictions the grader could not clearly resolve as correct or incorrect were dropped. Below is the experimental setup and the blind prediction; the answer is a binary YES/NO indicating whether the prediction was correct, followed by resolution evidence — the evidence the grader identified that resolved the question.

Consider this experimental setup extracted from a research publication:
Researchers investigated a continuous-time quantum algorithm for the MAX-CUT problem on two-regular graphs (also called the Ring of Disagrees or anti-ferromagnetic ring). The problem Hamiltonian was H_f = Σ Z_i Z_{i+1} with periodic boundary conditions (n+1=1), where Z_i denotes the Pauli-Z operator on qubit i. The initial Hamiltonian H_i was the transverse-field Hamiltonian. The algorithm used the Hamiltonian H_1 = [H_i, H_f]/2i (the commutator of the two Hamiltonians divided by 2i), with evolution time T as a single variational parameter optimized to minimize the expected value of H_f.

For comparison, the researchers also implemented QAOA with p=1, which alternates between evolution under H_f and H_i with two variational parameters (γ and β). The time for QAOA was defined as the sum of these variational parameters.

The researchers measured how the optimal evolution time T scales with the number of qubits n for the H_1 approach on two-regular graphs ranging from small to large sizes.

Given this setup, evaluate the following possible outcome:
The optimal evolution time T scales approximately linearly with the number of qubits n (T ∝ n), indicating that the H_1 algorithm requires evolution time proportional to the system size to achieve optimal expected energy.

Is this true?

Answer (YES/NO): NO